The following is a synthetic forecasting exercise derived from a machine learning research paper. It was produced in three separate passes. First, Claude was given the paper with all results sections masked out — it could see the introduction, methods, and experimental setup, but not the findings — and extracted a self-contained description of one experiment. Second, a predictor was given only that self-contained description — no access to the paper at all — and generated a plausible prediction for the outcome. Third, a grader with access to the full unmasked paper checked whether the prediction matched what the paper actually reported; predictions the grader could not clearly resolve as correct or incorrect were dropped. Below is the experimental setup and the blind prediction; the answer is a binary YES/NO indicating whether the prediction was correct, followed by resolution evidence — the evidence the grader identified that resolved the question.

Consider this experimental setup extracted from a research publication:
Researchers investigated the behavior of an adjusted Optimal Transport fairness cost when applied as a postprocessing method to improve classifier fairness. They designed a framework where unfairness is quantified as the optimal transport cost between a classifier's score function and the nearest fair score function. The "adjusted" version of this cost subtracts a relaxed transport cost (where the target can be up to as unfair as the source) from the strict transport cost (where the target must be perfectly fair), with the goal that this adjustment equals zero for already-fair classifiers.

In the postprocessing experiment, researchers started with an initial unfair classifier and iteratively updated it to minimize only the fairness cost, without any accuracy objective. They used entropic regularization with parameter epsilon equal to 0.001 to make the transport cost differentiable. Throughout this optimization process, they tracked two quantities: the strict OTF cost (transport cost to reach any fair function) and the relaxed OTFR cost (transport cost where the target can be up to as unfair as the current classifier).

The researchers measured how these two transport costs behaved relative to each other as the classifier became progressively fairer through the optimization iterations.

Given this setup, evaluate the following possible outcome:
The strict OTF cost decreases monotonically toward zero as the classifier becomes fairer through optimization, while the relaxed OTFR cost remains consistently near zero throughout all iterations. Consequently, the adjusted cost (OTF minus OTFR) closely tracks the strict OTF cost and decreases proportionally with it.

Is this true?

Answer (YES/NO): NO